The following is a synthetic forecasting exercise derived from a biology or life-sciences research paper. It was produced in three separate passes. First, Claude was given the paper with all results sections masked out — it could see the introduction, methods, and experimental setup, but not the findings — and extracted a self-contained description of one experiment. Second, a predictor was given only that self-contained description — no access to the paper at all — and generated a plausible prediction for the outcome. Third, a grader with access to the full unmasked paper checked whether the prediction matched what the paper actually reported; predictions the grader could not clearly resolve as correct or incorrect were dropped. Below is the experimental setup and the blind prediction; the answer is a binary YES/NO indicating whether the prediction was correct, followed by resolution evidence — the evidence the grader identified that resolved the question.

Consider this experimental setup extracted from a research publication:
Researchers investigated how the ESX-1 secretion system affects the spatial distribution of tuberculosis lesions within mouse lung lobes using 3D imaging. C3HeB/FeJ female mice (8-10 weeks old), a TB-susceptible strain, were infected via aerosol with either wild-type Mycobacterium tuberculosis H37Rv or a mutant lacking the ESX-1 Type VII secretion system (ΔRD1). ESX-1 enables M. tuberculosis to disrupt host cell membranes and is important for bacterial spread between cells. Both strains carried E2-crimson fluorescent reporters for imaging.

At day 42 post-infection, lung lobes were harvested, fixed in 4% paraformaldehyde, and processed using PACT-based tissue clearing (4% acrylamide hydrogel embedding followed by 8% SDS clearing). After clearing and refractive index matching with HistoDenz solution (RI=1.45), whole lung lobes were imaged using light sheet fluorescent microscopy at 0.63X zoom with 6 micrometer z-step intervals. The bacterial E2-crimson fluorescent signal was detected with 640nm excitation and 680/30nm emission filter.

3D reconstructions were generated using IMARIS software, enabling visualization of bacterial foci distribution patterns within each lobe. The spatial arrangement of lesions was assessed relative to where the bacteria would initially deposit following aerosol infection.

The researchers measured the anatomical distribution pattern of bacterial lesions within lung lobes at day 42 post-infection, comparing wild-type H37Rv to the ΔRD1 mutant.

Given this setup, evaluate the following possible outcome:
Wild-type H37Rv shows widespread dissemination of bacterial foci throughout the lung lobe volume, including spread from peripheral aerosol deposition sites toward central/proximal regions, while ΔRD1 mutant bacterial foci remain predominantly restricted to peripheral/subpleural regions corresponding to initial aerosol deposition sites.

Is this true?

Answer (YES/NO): YES